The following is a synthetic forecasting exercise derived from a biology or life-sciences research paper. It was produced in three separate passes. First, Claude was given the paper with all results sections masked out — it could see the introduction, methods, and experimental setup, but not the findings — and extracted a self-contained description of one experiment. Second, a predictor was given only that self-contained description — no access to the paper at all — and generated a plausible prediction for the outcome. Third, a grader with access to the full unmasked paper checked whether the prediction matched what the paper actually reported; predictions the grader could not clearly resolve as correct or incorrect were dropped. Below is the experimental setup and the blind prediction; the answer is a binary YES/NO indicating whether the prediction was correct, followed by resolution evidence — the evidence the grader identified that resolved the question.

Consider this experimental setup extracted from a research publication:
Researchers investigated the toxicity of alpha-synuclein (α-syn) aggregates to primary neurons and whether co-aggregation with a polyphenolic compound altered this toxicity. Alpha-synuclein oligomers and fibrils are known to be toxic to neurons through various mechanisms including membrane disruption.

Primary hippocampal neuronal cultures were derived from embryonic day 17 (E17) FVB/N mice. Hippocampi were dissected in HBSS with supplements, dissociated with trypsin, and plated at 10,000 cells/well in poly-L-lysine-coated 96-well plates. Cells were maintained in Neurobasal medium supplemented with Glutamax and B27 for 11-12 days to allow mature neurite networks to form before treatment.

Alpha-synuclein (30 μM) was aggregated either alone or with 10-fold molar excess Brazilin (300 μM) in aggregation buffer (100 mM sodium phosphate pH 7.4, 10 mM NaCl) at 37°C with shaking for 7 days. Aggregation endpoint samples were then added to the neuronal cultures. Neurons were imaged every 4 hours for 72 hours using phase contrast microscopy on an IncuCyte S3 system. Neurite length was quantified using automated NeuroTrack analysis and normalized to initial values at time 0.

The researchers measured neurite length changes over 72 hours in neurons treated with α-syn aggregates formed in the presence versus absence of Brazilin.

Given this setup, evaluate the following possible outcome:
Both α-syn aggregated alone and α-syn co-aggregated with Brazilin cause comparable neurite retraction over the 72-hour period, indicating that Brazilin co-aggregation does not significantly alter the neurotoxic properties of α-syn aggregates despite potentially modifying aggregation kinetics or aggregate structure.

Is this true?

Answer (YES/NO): NO